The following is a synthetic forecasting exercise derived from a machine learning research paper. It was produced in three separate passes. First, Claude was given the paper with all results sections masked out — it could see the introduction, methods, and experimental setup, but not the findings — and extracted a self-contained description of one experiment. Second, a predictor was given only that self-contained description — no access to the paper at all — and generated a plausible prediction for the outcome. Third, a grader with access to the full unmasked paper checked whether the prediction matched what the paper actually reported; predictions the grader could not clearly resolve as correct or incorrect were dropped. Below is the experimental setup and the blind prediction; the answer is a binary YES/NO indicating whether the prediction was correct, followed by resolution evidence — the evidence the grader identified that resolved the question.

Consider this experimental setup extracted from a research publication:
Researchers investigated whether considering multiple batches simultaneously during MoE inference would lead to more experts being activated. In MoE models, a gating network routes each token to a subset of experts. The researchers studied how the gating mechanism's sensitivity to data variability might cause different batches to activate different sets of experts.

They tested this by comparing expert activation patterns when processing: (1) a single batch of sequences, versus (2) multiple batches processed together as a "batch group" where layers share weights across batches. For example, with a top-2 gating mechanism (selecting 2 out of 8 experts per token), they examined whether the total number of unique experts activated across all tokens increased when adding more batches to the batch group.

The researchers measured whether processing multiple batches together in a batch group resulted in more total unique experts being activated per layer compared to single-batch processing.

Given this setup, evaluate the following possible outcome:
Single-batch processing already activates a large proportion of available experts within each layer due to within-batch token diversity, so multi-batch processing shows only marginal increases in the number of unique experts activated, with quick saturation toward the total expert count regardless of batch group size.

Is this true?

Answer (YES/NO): NO